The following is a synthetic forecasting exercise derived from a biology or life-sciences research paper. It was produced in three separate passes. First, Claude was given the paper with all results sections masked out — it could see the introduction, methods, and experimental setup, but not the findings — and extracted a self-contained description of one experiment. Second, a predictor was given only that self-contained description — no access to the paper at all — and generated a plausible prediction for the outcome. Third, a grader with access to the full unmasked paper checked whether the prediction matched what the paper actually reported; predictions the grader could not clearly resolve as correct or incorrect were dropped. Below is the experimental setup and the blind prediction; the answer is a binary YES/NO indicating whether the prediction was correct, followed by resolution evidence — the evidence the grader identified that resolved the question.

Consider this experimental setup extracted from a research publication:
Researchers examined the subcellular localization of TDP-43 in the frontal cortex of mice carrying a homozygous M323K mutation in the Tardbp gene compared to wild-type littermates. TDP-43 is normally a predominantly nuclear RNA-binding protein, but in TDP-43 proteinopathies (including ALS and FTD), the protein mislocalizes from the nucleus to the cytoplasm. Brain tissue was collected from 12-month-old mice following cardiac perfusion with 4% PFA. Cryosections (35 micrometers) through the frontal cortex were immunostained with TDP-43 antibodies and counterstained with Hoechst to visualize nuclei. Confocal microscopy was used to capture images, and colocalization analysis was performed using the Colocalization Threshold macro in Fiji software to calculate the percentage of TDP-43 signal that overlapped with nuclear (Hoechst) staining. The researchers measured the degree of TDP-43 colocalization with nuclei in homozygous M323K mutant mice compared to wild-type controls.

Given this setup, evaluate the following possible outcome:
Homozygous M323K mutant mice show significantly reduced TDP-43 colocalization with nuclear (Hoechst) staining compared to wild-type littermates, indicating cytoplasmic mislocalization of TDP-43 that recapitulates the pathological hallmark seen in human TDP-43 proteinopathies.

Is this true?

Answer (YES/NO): YES